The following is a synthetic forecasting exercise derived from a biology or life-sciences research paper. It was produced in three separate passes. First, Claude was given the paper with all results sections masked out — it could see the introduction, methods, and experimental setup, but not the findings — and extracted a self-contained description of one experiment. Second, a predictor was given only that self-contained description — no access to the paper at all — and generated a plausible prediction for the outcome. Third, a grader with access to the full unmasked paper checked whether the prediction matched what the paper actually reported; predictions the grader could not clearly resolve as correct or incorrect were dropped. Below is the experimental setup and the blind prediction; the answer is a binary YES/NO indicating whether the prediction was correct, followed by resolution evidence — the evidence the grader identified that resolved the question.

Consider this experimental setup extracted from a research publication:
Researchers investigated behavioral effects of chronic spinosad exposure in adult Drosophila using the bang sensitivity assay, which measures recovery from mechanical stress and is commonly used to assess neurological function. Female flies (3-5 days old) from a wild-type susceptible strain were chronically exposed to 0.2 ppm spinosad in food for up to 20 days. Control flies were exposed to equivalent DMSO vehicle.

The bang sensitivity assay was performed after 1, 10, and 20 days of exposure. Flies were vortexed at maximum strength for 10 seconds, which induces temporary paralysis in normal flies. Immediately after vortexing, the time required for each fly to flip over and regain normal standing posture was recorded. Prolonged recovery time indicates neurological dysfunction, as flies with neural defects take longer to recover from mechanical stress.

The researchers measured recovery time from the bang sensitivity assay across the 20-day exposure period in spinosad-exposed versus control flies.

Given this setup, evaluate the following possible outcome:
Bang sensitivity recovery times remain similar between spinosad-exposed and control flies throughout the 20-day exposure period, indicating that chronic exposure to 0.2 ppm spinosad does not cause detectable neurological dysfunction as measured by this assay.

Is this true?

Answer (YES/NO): NO